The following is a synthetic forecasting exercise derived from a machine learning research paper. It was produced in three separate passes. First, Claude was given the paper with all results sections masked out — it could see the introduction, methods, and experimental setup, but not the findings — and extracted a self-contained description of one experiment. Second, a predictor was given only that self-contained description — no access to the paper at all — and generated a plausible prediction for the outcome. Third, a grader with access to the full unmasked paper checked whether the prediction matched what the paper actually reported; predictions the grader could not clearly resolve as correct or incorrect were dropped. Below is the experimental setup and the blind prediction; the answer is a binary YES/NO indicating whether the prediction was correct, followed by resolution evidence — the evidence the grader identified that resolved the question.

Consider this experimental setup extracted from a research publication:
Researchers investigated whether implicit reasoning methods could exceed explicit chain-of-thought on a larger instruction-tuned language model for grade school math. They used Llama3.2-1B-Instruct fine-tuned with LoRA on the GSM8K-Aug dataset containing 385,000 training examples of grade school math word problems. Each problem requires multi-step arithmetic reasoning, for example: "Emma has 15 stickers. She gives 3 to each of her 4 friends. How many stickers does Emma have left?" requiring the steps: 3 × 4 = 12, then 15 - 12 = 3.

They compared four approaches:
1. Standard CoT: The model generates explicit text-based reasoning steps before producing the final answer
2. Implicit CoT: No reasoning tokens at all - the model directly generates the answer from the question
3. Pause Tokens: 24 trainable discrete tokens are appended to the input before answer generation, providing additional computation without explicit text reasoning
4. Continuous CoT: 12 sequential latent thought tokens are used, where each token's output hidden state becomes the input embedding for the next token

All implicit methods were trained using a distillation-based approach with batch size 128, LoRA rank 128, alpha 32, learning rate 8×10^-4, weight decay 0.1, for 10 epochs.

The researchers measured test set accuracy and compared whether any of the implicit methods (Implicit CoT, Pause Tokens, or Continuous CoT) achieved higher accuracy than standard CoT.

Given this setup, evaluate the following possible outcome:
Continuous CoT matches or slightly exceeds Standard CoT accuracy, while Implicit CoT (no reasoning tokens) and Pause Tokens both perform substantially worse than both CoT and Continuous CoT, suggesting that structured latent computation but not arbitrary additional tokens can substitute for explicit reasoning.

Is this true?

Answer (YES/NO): NO